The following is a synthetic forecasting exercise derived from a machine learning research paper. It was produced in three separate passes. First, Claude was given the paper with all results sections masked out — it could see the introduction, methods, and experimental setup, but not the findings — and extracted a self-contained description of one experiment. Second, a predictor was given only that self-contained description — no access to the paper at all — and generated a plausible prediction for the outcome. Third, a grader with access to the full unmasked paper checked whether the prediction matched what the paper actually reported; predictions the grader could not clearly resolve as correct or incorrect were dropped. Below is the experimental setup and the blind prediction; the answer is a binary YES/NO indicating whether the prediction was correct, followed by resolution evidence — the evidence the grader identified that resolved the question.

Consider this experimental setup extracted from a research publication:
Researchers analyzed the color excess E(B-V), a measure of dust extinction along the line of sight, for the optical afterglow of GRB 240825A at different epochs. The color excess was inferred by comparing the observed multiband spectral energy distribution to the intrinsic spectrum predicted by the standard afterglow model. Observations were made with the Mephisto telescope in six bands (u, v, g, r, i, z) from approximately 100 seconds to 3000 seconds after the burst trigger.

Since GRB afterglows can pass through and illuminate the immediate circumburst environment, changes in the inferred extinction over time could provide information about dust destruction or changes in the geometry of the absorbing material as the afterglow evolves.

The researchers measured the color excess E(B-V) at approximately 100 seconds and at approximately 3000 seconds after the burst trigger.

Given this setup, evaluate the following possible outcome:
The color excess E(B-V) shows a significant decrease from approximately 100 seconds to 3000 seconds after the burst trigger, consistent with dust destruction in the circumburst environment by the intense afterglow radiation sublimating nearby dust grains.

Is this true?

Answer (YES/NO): YES